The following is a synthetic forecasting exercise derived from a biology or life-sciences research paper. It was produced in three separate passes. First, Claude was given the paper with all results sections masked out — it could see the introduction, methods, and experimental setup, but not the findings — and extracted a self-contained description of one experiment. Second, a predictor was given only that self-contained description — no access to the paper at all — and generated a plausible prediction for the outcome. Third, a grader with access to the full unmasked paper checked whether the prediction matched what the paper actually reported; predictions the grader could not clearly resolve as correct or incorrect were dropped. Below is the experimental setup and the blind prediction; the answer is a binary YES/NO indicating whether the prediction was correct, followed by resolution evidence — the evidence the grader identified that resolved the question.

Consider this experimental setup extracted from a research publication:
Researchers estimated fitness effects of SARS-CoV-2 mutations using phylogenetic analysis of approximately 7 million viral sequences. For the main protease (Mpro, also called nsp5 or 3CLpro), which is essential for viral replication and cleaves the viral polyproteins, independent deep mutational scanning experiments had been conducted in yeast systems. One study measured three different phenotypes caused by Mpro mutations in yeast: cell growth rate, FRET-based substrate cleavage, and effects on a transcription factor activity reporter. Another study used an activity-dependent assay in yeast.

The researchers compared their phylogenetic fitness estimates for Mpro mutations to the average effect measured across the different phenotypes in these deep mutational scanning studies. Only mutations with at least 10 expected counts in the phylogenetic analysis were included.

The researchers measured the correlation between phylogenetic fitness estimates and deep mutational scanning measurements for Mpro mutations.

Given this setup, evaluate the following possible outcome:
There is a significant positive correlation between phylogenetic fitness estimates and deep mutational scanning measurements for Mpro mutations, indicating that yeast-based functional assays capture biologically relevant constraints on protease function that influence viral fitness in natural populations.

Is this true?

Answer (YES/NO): NO